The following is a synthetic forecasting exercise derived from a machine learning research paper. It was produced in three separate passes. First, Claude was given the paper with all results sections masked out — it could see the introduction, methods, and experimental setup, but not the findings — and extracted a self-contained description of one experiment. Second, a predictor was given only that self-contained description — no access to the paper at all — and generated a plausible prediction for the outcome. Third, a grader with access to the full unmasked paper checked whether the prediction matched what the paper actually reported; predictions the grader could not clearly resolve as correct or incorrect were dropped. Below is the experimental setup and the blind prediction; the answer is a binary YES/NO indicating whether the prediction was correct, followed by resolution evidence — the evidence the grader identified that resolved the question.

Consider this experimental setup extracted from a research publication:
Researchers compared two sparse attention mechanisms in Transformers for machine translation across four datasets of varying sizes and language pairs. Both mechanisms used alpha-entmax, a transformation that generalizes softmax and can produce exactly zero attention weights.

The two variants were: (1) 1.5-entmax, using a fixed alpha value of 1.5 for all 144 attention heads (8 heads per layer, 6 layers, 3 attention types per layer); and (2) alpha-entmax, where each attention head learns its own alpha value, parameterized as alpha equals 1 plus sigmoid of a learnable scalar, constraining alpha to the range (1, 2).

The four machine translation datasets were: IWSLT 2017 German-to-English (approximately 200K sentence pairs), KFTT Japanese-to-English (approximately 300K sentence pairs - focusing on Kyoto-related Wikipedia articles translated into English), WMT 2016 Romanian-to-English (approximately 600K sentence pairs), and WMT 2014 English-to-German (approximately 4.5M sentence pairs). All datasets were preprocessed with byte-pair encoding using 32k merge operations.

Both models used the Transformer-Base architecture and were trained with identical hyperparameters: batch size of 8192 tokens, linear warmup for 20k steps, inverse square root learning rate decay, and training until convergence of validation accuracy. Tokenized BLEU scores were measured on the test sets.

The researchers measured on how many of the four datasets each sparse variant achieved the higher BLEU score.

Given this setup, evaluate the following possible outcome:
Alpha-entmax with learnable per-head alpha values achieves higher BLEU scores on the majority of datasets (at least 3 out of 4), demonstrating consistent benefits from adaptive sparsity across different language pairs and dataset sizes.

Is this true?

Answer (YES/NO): NO